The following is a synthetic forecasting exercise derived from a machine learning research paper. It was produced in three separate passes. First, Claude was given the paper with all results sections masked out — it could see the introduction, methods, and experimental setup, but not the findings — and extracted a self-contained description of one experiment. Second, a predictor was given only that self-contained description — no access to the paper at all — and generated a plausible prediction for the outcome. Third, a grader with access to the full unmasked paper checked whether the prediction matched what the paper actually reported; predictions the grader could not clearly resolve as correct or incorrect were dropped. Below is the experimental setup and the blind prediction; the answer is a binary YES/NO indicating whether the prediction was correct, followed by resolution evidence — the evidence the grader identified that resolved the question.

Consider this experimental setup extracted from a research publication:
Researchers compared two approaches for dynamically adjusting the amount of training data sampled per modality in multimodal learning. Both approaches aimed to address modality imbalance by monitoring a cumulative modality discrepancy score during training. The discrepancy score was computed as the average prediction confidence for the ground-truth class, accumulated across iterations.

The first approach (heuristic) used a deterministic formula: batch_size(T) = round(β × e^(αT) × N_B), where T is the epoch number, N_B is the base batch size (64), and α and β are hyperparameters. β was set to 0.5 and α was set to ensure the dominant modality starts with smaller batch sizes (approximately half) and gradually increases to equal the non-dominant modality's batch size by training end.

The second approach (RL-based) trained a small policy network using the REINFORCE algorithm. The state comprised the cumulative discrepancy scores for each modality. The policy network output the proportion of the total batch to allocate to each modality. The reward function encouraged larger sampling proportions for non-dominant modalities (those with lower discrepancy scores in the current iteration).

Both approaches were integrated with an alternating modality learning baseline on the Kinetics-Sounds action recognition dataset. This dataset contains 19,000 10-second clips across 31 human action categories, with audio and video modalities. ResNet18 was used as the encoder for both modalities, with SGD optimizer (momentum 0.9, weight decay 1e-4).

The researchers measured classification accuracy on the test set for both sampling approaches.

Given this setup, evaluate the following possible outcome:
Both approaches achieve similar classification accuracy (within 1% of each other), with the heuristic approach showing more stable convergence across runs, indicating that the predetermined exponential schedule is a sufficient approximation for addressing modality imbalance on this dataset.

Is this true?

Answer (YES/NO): NO